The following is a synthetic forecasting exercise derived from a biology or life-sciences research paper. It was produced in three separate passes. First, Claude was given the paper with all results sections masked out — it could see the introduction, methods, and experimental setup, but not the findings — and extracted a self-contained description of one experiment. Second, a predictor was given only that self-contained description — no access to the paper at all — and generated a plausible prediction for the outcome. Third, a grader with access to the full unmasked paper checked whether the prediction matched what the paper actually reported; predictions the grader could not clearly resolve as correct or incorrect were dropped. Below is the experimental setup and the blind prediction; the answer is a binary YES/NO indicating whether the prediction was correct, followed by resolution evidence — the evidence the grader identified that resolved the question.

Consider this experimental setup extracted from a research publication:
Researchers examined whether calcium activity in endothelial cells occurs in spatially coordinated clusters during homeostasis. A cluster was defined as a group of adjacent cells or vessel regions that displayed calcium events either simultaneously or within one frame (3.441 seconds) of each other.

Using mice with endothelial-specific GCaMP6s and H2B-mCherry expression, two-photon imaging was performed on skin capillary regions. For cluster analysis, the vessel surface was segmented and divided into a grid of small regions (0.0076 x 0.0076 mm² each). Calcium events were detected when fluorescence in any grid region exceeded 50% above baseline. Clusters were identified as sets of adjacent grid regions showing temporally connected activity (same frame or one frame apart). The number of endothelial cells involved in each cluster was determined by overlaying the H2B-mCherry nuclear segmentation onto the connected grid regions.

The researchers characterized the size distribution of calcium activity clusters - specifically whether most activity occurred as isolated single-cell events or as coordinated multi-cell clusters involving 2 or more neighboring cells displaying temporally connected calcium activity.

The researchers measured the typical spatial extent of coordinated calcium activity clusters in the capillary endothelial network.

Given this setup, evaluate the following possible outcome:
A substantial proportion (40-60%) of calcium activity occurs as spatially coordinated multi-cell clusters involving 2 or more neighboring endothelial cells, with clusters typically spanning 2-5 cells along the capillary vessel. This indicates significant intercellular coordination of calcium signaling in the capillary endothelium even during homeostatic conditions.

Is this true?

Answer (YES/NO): YES